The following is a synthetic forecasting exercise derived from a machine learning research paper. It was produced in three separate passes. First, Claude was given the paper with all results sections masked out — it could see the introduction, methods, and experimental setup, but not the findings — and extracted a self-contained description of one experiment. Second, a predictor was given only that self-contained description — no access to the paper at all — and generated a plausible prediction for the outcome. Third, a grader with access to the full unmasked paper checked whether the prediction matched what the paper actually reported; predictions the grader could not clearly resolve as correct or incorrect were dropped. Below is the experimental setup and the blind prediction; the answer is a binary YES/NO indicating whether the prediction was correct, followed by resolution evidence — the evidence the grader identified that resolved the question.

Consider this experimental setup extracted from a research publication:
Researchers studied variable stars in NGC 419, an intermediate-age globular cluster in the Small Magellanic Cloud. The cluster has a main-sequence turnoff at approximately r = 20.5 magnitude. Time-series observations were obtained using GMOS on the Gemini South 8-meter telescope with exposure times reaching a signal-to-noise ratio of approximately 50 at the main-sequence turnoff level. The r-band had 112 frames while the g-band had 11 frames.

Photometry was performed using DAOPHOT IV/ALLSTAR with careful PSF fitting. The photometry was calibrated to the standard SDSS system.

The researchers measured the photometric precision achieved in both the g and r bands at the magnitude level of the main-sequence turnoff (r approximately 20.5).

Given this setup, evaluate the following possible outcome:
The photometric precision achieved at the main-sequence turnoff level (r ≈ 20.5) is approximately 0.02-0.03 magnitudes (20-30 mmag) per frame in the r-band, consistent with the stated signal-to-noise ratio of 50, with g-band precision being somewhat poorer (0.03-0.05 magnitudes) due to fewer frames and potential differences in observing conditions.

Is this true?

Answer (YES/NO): NO